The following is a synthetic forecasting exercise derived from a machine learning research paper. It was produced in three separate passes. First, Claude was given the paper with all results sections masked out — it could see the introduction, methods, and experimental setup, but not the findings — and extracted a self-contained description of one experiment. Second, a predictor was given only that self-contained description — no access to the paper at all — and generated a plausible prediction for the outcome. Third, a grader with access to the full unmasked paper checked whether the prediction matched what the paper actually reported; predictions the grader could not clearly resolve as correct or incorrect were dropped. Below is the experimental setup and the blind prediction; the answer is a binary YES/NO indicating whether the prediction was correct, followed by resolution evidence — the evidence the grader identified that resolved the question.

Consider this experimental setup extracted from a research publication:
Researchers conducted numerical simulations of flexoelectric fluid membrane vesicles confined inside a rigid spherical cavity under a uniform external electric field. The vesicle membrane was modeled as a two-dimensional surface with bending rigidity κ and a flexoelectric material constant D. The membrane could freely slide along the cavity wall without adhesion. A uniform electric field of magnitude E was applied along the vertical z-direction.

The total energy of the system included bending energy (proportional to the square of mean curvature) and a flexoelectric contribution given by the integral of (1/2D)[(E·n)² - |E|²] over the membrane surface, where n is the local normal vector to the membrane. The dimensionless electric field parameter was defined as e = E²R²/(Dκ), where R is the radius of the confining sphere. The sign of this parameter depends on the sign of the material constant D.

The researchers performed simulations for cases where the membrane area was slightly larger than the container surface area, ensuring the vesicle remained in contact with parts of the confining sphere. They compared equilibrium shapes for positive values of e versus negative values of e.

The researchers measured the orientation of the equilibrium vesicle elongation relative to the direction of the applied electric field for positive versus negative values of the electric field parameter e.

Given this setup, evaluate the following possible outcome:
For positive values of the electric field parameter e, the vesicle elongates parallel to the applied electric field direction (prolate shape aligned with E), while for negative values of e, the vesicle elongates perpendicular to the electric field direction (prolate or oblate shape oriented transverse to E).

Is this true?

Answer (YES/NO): YES